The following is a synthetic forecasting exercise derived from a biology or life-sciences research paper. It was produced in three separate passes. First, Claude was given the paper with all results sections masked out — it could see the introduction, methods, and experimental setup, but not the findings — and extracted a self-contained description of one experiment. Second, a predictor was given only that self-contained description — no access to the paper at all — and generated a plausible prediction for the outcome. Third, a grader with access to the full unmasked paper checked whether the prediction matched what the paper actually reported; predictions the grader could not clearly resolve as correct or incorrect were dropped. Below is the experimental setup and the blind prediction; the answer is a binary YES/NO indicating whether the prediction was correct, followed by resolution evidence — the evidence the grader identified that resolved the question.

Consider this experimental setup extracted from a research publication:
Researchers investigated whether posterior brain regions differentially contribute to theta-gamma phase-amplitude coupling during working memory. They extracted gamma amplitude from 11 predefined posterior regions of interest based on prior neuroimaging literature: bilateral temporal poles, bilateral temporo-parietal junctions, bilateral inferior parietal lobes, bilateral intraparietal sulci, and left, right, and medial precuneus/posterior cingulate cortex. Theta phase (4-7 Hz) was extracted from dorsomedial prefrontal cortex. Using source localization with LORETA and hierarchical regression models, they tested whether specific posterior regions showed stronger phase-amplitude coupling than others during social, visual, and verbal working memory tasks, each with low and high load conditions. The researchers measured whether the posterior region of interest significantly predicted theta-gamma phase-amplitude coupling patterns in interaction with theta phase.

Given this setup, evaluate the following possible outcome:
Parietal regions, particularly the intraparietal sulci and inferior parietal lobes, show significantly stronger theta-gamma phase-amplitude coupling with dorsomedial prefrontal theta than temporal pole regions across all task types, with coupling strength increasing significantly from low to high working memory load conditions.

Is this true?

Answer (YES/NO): NO